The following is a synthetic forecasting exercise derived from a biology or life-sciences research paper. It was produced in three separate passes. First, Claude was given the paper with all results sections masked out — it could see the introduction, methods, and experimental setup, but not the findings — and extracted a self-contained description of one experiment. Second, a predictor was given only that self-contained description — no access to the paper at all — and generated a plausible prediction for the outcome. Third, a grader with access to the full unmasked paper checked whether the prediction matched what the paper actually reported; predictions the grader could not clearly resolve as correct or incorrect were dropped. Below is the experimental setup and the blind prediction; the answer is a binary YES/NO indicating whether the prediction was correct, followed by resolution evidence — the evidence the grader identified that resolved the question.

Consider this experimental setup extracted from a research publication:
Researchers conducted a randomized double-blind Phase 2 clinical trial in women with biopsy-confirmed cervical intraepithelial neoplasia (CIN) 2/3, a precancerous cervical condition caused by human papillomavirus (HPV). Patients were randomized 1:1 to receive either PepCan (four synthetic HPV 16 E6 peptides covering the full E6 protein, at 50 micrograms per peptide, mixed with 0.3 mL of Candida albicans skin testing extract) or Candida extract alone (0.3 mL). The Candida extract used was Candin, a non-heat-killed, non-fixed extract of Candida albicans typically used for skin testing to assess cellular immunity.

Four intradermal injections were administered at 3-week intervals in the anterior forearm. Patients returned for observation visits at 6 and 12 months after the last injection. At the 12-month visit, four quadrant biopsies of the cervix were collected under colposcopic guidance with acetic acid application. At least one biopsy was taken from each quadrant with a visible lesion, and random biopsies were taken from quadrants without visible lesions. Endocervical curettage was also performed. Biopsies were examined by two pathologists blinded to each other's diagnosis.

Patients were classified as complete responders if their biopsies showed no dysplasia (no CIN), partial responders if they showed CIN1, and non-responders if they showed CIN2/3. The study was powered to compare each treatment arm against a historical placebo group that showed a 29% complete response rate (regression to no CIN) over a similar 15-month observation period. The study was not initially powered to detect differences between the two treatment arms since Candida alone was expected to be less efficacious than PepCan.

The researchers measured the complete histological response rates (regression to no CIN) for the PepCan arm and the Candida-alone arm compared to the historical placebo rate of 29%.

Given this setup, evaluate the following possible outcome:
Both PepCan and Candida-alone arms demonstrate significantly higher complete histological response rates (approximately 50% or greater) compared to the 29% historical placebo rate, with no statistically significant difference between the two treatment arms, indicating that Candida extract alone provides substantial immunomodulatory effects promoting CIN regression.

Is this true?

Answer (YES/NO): NO